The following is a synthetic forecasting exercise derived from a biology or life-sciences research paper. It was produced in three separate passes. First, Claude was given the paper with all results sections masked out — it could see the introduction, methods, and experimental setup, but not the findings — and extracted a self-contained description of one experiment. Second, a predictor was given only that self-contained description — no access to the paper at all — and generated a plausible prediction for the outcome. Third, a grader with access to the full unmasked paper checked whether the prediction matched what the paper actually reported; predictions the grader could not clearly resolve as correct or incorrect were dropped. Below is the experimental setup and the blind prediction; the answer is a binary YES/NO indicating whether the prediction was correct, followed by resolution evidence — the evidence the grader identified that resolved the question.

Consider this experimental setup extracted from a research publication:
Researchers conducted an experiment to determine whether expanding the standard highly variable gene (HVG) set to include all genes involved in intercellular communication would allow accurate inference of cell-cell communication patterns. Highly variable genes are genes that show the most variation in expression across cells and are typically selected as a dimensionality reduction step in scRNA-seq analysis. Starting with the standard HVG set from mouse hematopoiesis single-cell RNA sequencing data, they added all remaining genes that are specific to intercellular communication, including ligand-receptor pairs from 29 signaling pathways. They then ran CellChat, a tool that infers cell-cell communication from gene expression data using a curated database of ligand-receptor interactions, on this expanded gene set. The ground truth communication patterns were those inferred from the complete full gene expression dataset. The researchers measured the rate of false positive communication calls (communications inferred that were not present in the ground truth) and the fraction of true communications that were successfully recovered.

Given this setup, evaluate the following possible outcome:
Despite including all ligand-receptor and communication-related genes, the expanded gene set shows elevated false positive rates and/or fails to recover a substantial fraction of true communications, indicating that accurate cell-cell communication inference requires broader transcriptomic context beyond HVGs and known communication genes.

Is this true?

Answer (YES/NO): YES